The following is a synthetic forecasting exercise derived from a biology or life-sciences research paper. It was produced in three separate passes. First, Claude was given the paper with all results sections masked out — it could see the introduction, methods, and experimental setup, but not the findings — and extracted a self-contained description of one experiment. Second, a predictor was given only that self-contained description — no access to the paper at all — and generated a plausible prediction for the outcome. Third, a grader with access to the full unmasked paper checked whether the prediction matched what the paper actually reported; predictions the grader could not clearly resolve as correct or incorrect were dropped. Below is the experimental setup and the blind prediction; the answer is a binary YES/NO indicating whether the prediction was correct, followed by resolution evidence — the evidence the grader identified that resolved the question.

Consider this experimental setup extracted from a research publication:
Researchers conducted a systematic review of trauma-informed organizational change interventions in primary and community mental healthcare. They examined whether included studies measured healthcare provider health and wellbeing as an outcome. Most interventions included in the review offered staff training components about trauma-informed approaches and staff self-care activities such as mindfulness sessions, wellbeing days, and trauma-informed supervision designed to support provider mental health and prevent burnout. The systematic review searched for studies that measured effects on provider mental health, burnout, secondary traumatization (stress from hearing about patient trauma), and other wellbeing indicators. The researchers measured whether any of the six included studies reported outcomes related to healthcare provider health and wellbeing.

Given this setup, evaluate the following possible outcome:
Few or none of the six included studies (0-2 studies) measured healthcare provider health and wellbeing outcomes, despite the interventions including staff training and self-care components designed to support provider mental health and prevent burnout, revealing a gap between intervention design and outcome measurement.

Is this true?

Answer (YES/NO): YES